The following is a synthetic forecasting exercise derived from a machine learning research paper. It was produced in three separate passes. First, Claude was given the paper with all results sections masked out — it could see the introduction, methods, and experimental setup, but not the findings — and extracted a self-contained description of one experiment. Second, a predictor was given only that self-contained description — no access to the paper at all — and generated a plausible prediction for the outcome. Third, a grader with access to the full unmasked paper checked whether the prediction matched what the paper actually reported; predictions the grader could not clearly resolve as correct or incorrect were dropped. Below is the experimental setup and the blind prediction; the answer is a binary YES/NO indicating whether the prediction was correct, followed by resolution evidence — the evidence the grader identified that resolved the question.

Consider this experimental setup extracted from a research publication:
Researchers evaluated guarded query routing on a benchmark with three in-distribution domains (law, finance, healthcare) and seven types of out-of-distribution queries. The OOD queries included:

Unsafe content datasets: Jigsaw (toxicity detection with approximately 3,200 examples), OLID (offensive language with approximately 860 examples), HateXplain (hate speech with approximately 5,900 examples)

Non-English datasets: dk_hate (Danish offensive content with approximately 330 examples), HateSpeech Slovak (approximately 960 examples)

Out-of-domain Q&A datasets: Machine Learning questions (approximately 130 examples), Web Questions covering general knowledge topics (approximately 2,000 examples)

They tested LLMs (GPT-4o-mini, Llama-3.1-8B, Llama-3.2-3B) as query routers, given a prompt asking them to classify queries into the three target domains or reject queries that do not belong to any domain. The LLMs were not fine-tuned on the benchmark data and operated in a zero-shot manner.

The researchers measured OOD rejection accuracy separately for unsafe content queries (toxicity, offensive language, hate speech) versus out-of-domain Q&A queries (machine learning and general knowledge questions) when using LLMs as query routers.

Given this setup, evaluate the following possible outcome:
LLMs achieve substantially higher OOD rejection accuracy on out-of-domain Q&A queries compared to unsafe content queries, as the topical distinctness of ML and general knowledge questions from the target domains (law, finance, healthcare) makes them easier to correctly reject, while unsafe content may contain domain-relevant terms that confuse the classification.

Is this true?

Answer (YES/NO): NO